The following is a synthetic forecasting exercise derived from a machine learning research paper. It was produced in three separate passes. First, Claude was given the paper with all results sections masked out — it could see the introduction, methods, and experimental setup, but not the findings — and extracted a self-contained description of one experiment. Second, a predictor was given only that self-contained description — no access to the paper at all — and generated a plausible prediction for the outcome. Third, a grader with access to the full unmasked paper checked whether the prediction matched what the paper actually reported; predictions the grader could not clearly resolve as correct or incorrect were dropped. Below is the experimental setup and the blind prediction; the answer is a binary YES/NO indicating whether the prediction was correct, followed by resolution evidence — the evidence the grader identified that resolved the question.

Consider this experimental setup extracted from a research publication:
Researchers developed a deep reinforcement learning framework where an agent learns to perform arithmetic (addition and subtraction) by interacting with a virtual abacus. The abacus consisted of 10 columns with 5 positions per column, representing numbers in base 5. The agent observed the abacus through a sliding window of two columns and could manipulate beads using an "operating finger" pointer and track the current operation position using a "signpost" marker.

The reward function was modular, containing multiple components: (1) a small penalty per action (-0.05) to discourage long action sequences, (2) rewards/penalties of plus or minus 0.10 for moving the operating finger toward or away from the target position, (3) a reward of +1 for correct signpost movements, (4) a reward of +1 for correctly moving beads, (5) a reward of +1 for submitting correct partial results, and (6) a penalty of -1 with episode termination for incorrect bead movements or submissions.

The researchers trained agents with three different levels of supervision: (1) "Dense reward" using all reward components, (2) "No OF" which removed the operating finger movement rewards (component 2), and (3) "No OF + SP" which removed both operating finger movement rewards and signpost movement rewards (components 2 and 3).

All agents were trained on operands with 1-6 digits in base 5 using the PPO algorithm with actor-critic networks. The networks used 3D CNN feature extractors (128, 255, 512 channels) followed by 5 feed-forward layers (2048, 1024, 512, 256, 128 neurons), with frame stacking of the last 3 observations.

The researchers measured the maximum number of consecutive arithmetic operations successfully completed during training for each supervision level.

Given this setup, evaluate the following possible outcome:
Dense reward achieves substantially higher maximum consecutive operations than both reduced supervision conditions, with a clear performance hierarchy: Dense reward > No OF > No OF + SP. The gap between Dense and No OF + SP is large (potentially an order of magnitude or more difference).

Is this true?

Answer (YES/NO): NO